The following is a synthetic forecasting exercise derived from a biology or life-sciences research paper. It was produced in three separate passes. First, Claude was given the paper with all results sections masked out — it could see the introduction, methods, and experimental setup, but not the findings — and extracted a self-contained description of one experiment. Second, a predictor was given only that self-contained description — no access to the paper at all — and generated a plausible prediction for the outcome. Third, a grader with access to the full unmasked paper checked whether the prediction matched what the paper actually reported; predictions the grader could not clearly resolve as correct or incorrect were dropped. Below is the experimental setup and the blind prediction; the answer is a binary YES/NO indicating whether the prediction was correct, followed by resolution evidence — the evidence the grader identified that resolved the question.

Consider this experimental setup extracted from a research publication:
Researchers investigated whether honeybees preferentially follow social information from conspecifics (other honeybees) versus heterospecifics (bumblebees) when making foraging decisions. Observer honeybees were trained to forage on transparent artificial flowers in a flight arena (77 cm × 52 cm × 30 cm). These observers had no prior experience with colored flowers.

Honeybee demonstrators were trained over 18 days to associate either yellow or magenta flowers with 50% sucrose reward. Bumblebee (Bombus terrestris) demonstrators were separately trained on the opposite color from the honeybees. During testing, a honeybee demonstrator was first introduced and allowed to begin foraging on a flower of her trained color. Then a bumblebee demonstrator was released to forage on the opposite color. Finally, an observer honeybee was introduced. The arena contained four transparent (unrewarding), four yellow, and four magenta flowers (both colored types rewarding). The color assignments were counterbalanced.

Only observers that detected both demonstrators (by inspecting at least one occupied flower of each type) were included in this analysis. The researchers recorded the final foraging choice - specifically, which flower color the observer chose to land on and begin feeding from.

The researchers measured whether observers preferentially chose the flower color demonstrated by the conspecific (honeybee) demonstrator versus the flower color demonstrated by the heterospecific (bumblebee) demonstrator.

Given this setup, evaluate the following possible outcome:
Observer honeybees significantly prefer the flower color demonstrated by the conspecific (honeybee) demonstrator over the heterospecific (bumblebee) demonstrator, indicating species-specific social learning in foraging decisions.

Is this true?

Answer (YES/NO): YES